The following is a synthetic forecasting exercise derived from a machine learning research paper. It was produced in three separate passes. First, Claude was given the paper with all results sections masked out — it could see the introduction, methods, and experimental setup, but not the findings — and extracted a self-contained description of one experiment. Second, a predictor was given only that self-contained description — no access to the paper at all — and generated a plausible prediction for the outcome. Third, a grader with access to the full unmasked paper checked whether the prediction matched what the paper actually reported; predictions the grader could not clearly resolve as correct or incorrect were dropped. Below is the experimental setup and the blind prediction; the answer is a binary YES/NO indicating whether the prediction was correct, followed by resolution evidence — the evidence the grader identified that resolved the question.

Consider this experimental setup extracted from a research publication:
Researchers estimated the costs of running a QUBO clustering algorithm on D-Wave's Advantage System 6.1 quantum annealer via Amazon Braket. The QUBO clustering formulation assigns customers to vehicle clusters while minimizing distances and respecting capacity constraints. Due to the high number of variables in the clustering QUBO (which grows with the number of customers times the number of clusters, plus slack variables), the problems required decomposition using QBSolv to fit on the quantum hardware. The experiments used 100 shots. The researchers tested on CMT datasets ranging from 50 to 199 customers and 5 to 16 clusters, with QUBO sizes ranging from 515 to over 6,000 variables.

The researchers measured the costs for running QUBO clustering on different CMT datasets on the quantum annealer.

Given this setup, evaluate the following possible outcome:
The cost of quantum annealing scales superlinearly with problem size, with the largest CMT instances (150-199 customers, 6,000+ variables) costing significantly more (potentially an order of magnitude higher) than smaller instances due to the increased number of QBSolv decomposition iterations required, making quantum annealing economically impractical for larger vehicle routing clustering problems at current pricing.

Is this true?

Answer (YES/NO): NO